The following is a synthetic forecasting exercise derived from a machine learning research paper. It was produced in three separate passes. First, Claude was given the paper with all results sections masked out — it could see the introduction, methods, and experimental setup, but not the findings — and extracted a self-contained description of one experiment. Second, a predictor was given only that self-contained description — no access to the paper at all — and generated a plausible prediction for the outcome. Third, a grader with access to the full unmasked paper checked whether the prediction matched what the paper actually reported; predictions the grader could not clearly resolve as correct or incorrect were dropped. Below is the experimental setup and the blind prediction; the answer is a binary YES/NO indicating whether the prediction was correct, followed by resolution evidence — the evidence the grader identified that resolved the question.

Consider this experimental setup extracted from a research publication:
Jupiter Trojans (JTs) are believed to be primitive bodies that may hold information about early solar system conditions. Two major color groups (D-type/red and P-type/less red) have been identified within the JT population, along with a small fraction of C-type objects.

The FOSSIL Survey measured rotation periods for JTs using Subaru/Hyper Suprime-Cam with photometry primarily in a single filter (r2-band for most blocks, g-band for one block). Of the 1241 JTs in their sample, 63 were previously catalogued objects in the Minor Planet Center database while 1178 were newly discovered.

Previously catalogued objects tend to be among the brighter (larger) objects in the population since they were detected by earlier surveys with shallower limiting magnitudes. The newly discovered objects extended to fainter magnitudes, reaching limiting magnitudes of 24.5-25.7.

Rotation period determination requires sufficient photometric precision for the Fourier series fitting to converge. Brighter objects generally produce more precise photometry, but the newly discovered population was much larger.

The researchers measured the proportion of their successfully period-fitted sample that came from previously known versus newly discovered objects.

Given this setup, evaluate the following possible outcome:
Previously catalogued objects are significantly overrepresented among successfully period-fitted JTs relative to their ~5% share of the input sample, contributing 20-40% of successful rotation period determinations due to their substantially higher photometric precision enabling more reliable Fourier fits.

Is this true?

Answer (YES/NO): YES